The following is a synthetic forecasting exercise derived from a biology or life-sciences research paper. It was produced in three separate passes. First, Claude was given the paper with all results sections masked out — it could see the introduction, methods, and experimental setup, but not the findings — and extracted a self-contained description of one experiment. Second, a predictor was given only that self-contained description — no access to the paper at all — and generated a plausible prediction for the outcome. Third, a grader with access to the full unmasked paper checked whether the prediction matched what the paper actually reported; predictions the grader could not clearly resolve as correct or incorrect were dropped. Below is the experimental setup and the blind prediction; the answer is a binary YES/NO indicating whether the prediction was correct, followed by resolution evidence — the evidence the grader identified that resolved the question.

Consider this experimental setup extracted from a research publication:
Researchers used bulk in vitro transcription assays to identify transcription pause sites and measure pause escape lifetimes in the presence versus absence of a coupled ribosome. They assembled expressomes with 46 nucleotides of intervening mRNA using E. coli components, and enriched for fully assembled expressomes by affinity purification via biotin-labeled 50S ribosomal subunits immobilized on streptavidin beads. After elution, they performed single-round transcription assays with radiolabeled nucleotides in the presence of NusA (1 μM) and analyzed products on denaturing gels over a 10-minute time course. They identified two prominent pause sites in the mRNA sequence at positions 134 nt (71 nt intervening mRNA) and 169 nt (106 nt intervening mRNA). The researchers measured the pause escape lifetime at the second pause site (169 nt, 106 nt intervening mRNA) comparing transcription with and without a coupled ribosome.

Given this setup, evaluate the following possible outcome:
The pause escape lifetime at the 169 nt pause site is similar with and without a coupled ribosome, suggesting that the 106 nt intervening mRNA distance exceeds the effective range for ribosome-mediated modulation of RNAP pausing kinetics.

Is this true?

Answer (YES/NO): NO